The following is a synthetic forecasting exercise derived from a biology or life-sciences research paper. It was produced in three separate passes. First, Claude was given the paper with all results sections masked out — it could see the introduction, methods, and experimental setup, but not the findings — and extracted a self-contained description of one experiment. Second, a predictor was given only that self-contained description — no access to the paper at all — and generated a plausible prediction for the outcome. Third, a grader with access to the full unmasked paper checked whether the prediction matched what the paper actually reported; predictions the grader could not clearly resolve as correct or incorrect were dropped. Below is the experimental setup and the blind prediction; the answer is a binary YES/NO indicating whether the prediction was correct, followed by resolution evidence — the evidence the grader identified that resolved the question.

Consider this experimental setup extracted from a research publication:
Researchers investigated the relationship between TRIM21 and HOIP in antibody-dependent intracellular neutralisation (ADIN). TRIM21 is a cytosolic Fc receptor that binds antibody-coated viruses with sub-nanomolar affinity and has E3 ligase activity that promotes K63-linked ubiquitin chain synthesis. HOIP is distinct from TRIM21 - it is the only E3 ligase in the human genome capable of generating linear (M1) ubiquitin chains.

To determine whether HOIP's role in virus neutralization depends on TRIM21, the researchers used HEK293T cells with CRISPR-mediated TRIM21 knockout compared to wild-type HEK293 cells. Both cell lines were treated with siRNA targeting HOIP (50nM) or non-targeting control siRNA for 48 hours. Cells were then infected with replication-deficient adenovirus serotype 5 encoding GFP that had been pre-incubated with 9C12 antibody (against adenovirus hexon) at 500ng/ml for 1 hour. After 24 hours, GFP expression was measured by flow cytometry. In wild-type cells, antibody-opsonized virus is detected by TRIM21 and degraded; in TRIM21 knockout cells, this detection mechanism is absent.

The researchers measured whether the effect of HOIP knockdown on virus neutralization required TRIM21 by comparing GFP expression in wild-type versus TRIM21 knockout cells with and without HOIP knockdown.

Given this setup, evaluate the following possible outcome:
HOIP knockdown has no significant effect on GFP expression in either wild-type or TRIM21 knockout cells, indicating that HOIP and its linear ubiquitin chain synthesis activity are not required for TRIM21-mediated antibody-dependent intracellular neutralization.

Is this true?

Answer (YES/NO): NO